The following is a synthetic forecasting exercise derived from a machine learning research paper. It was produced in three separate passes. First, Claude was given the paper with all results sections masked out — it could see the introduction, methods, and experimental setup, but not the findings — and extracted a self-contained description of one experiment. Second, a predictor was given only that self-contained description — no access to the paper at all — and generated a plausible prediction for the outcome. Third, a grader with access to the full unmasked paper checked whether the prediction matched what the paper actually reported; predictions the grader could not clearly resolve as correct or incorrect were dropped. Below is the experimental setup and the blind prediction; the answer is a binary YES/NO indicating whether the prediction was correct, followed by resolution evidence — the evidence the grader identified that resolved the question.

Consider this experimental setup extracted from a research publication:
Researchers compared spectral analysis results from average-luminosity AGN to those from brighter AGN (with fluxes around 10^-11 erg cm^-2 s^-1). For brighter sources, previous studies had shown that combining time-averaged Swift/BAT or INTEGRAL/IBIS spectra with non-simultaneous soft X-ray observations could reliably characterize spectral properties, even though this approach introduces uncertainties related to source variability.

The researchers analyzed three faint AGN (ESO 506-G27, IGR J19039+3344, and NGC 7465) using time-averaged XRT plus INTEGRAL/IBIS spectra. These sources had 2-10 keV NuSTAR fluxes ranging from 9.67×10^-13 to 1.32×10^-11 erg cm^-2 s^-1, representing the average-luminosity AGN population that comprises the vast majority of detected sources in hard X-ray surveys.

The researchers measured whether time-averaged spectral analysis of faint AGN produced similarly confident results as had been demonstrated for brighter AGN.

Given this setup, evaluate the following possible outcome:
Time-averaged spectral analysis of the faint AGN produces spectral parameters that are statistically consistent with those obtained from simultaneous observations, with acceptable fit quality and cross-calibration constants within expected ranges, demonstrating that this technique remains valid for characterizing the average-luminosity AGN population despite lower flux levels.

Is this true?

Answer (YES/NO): NO